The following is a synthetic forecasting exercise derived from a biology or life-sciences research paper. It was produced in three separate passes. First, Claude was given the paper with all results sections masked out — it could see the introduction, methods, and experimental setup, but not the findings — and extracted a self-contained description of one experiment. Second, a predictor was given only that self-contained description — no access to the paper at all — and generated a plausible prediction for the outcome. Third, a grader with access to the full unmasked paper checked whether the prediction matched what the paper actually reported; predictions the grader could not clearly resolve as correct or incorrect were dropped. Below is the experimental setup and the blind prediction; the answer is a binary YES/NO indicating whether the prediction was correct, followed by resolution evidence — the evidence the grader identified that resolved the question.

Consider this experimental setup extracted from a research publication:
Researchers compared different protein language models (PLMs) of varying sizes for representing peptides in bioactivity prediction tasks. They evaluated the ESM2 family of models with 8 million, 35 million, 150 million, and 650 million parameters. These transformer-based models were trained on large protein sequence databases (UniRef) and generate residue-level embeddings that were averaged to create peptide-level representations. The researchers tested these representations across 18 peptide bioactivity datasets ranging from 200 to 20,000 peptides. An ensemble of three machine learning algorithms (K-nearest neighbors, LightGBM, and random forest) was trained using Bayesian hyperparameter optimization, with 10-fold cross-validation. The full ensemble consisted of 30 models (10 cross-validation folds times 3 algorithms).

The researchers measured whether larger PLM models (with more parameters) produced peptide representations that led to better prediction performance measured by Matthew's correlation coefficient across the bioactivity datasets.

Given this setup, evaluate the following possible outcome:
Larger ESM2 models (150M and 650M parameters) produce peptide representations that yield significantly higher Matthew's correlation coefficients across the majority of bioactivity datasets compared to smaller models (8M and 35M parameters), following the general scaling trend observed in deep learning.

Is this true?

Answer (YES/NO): NO